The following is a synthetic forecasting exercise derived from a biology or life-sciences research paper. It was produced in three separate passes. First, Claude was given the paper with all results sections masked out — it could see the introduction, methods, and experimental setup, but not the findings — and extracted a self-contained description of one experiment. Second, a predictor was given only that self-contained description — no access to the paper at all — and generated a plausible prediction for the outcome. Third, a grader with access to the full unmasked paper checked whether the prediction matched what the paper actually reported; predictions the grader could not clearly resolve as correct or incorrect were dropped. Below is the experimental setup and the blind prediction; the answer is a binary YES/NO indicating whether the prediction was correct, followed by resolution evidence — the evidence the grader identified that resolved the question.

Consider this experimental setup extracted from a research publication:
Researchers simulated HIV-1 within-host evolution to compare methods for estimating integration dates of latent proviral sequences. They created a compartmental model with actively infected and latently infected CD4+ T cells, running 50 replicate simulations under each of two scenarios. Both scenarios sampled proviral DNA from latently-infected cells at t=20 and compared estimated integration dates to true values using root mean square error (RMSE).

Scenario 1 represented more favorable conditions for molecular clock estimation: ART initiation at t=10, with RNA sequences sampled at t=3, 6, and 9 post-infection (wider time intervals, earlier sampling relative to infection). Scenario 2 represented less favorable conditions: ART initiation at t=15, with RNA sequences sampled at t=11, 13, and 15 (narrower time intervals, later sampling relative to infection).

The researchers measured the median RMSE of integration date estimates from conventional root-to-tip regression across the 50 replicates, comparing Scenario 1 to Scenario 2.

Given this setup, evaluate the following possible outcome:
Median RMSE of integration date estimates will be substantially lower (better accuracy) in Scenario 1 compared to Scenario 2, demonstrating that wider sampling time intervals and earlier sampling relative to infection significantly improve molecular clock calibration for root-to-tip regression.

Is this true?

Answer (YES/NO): YES